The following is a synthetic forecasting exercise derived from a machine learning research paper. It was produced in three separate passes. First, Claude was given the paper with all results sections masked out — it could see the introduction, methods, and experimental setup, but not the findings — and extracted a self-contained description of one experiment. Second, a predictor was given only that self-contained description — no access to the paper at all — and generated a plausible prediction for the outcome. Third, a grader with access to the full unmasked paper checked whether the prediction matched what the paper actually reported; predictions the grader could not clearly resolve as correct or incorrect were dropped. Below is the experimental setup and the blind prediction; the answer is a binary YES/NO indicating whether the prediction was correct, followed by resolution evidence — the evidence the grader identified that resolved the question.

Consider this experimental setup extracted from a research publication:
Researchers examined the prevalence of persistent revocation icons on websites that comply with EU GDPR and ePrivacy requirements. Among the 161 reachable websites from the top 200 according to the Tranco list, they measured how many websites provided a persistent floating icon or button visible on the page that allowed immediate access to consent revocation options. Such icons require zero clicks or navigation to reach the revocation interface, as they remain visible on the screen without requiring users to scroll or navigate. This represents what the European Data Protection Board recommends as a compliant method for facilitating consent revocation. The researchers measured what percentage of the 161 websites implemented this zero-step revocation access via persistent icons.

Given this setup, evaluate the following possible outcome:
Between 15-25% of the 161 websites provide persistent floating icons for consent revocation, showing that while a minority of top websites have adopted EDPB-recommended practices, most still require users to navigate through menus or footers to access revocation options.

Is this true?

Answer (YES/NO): NO